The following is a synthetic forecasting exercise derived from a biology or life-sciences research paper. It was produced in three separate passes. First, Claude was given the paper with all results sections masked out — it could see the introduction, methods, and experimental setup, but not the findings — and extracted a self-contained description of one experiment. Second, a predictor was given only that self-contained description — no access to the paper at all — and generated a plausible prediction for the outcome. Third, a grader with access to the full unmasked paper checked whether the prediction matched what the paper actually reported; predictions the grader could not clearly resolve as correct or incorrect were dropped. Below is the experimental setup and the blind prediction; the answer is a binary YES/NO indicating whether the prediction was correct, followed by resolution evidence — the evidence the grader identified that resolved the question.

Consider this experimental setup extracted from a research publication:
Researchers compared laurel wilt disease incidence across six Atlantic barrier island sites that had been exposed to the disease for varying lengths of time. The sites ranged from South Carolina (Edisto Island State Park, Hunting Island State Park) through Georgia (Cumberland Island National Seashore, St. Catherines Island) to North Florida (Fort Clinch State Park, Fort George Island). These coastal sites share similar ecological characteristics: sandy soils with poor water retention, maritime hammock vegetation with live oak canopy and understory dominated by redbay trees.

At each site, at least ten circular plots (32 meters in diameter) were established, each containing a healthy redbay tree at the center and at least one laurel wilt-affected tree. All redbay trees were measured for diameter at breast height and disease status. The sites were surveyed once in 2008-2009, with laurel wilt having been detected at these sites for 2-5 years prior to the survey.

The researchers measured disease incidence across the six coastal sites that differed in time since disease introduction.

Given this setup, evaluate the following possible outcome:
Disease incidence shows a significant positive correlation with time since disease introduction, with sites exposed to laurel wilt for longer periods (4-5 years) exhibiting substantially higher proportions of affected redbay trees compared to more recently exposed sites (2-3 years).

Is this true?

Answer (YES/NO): NO